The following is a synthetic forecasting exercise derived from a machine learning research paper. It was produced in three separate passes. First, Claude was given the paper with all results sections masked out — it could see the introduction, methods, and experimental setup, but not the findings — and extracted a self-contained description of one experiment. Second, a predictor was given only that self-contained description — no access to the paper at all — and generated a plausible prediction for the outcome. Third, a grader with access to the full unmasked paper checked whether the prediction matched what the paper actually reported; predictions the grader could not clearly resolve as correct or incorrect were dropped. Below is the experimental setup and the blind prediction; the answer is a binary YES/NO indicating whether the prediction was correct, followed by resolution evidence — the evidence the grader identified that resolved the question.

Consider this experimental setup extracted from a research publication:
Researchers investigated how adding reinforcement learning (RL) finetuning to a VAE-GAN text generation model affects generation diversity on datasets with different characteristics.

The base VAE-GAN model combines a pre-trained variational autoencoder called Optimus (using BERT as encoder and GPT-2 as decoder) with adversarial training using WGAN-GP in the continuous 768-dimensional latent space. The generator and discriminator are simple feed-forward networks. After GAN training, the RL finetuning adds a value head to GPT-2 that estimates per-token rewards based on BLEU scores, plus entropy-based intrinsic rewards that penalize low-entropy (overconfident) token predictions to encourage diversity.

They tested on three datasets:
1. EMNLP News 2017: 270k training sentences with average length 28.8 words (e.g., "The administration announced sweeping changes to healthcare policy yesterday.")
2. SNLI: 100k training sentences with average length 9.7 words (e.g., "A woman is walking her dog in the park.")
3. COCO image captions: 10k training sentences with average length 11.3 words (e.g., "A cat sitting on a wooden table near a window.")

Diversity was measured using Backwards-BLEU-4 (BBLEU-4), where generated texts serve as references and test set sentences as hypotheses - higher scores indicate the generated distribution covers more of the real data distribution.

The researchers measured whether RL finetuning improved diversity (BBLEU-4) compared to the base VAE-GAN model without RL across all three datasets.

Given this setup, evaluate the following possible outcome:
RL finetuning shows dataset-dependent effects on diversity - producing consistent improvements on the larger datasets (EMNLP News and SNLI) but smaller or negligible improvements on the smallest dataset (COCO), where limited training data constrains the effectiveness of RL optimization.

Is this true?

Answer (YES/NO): NO